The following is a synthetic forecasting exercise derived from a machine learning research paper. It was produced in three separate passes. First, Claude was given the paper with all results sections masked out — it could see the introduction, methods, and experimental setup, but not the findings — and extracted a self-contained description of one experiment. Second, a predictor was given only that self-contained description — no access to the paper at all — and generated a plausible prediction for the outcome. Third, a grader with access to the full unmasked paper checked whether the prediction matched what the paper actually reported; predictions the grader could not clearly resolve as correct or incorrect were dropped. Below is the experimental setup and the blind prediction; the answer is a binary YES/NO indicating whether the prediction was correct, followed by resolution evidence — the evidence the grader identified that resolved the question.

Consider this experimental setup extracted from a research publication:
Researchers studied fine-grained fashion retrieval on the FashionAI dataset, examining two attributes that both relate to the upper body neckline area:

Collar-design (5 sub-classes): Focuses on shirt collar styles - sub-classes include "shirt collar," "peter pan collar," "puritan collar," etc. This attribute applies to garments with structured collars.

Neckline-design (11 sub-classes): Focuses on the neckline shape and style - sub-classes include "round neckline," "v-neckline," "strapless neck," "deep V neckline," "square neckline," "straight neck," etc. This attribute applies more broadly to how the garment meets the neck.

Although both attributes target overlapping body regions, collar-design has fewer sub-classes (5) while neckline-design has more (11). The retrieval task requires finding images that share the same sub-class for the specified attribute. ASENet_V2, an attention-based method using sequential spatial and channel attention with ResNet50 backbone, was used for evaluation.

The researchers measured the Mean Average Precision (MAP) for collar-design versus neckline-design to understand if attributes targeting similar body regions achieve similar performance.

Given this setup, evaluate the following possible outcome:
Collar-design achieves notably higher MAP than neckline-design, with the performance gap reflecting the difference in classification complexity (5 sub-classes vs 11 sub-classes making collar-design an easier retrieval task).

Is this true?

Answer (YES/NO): YES